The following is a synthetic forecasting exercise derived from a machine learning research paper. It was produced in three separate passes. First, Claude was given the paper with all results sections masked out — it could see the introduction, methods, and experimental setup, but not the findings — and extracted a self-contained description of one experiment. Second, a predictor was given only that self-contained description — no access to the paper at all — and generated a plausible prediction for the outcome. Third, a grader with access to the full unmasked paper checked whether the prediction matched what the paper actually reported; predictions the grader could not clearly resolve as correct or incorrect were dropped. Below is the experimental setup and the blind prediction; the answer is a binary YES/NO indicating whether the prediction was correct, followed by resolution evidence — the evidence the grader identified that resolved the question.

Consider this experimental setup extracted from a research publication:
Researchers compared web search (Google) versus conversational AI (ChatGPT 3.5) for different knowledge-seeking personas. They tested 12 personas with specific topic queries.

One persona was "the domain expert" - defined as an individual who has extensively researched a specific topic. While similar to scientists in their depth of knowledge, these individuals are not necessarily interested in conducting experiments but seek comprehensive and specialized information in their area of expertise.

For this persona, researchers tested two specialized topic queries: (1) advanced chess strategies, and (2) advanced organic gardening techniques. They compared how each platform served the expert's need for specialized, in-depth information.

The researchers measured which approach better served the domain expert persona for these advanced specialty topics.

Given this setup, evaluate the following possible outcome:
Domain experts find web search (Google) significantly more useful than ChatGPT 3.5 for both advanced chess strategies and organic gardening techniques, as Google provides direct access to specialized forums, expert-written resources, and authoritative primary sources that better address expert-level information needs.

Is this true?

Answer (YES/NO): NO